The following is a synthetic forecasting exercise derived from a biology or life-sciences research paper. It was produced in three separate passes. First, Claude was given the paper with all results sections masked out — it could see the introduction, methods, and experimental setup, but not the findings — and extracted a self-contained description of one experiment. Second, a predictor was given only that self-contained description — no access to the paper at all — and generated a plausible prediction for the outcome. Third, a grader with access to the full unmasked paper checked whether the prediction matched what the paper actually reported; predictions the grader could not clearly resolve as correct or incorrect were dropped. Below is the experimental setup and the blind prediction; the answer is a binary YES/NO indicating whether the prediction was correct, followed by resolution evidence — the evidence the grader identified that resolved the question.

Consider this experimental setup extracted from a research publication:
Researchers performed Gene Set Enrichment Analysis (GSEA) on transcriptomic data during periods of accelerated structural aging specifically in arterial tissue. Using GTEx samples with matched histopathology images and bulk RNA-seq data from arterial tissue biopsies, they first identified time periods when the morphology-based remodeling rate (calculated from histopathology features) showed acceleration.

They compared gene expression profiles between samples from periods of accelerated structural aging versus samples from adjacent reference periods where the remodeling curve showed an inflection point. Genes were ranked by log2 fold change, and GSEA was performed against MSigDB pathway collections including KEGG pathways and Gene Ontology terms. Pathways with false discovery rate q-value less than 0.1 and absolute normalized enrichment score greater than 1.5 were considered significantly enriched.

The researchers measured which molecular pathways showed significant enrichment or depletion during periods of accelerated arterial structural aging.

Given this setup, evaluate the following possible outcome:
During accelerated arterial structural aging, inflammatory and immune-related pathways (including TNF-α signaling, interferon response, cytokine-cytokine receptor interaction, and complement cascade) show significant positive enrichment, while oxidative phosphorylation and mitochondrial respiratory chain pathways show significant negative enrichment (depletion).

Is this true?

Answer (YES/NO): YES